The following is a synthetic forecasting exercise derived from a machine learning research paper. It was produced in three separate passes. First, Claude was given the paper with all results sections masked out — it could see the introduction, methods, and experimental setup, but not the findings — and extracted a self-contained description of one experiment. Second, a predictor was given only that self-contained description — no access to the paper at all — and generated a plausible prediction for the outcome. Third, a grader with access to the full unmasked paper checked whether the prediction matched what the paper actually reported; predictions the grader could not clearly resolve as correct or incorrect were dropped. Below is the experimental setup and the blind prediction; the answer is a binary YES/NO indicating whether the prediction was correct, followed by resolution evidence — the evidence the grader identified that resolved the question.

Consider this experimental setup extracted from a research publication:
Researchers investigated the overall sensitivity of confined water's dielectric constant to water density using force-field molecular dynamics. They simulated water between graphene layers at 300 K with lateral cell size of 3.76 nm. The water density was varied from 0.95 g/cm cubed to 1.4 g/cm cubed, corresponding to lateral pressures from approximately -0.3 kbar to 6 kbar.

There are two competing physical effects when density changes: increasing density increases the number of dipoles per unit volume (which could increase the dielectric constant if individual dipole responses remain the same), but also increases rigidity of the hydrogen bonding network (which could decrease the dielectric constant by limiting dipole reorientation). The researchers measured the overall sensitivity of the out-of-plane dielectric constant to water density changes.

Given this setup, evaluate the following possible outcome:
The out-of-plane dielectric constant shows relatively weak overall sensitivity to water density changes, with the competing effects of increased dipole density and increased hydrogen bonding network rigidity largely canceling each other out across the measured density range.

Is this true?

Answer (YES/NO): YES